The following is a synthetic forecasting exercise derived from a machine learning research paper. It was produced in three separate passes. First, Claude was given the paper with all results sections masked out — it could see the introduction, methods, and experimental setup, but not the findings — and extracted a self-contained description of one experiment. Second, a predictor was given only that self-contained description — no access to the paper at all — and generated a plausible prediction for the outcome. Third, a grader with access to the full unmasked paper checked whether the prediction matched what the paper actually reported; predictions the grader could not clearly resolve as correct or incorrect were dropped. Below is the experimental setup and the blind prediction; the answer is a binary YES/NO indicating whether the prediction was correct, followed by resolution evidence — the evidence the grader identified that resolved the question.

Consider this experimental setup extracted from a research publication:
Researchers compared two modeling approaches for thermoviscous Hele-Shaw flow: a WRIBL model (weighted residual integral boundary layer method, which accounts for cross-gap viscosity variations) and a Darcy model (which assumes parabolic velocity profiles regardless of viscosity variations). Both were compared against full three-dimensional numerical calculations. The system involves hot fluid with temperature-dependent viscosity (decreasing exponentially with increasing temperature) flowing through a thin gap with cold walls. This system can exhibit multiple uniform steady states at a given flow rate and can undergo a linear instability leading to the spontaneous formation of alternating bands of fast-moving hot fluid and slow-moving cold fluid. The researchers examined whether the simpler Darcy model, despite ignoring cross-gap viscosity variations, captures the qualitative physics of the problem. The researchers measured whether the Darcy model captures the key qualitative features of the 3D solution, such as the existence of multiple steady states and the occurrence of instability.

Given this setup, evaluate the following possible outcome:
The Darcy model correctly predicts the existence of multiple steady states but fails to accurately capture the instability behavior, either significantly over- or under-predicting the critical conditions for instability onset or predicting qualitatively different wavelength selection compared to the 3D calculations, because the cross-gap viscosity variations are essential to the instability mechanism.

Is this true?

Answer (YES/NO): NO